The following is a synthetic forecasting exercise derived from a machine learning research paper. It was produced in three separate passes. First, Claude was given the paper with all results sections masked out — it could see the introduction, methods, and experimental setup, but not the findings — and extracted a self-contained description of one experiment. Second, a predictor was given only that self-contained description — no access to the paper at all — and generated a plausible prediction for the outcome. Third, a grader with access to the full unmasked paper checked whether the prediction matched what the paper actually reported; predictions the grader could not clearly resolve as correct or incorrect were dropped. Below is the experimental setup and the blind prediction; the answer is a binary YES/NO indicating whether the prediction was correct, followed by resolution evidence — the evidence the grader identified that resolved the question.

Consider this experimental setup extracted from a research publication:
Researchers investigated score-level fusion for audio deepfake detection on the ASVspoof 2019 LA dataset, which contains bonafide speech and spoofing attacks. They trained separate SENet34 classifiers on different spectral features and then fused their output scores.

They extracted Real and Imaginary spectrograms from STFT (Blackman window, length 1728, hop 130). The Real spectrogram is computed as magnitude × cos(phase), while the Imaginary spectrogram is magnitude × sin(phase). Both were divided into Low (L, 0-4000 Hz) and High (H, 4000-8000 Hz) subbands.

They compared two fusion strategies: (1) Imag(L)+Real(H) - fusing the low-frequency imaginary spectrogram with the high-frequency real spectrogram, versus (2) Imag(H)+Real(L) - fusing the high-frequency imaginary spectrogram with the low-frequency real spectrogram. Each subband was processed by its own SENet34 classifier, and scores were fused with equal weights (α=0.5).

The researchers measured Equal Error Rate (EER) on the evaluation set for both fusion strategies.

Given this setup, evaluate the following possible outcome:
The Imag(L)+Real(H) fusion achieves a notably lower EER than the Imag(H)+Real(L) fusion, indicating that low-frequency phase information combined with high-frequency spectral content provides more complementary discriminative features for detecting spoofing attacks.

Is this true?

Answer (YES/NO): NO